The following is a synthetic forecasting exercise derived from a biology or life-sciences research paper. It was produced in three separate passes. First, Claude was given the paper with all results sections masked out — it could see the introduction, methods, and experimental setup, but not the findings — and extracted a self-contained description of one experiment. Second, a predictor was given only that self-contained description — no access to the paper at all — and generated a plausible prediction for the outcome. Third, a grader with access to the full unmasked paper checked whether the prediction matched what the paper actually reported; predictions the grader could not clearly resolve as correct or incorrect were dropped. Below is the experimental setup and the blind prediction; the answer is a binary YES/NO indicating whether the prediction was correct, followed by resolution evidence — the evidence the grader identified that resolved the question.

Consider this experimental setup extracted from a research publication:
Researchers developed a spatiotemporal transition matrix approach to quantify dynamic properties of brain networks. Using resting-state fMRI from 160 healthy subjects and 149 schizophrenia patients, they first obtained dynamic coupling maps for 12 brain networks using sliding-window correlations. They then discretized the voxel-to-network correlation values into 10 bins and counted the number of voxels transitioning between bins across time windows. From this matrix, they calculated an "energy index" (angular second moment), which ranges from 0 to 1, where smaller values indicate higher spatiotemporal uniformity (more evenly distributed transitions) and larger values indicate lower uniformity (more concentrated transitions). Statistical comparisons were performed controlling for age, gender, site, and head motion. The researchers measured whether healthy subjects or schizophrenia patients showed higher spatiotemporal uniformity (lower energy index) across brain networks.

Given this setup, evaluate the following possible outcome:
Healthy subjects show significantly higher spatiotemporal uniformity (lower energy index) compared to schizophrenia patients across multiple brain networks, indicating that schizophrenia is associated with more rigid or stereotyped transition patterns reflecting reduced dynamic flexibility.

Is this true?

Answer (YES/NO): YES